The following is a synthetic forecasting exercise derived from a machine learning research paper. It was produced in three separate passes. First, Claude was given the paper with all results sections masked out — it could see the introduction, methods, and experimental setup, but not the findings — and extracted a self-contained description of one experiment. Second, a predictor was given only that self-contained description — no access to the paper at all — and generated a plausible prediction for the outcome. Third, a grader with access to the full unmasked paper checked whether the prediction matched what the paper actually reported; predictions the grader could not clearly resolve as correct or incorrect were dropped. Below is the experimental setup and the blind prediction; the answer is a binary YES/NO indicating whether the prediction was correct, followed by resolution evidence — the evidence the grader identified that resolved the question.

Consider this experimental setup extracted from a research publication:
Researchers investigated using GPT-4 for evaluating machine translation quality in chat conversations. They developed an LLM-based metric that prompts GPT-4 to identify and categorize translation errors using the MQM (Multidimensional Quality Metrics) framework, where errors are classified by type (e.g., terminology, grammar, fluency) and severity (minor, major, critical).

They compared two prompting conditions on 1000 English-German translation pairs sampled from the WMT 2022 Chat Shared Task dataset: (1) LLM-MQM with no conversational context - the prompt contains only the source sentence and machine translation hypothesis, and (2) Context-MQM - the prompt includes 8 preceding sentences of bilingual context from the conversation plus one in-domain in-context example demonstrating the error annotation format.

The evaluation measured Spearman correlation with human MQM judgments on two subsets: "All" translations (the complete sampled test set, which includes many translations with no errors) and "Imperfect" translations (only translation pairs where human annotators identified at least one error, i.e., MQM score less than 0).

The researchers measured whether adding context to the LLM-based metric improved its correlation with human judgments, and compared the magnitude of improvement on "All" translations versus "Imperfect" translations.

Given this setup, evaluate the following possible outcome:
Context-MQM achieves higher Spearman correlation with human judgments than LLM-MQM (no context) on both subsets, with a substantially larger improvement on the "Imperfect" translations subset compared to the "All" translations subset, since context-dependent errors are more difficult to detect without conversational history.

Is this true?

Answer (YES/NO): YES